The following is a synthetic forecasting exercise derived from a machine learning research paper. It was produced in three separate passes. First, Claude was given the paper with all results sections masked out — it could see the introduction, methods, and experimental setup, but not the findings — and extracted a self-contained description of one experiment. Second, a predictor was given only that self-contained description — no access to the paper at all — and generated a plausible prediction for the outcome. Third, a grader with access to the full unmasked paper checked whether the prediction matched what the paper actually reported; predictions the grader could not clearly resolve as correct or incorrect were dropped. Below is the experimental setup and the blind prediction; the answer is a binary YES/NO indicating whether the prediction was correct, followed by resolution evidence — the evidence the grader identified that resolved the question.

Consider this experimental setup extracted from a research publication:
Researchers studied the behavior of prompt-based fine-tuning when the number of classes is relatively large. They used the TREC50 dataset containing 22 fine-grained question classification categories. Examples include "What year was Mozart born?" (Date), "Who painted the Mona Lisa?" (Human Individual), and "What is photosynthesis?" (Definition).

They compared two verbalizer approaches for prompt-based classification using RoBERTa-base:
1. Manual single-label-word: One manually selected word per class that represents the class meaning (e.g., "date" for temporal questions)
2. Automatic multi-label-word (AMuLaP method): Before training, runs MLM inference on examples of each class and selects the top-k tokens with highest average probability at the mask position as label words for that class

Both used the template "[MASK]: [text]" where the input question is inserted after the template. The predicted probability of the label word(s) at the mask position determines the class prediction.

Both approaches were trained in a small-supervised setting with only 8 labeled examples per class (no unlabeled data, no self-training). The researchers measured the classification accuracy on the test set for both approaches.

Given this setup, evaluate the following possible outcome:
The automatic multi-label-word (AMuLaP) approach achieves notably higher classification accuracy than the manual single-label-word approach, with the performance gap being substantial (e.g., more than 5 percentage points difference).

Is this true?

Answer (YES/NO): NO